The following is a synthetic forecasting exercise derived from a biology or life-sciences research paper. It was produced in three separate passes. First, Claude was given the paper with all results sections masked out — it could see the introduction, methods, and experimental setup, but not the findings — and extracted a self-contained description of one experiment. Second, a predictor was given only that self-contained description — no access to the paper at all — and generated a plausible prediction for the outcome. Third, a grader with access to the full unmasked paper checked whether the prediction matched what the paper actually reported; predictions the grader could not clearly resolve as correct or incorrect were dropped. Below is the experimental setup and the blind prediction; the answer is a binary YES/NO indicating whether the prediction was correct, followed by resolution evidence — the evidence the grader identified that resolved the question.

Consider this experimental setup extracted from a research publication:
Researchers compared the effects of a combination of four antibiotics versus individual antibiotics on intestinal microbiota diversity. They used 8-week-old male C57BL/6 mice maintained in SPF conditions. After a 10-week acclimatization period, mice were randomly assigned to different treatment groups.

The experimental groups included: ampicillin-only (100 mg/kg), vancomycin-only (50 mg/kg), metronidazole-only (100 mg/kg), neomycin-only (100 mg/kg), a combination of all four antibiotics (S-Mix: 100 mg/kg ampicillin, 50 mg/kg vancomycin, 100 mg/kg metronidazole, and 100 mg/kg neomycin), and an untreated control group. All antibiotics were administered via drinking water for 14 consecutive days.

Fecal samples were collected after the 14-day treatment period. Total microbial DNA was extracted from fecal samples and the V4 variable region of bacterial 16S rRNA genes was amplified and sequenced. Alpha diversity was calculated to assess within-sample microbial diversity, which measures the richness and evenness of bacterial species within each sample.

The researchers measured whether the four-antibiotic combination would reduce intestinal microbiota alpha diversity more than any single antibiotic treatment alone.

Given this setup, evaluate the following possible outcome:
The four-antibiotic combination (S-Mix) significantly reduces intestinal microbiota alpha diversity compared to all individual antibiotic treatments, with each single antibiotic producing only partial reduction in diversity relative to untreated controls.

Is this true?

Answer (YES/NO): NO